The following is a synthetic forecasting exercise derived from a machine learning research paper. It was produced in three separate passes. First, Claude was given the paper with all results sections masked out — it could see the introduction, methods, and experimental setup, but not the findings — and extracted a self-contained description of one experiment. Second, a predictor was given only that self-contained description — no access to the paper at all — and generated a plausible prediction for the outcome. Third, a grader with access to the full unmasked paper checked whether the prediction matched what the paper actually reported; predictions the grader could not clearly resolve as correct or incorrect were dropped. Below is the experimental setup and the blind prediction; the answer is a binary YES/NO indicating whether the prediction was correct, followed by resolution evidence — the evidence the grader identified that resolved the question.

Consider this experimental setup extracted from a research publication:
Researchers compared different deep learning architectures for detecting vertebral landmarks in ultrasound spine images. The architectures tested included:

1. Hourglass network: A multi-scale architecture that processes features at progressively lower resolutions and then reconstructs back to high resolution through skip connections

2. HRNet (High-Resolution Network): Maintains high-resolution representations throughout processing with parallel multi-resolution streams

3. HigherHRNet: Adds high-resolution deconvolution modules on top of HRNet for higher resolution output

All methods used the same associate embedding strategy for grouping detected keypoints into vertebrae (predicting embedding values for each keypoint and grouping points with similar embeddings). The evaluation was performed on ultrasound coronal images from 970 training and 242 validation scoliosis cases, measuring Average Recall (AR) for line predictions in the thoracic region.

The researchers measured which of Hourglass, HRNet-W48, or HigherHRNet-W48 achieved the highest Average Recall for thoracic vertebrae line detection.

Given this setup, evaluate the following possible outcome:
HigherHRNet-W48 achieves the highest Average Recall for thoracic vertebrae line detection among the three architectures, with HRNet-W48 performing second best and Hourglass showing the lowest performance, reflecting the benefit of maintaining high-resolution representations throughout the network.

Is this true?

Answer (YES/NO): NO